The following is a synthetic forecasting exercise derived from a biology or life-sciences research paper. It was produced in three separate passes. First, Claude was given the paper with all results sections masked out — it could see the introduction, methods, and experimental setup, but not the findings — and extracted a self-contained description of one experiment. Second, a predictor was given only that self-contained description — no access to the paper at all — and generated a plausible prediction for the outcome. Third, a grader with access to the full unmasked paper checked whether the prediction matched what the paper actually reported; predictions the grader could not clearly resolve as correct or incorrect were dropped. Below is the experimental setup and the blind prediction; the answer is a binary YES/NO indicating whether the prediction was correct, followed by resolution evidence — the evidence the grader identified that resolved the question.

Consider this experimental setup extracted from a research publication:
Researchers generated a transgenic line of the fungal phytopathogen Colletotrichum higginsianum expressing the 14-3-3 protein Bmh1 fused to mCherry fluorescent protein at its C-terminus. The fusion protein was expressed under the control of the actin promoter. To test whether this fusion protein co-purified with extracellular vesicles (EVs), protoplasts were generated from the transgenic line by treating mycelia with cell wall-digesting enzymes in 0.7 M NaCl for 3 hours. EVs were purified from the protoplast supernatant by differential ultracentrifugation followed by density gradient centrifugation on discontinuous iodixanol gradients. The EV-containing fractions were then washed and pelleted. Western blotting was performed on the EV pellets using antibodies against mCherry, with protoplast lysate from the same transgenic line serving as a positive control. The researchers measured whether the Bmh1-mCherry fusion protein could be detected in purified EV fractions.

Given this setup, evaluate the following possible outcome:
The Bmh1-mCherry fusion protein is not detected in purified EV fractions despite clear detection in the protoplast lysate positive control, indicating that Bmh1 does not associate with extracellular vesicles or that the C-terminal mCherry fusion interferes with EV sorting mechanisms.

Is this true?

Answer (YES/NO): NO